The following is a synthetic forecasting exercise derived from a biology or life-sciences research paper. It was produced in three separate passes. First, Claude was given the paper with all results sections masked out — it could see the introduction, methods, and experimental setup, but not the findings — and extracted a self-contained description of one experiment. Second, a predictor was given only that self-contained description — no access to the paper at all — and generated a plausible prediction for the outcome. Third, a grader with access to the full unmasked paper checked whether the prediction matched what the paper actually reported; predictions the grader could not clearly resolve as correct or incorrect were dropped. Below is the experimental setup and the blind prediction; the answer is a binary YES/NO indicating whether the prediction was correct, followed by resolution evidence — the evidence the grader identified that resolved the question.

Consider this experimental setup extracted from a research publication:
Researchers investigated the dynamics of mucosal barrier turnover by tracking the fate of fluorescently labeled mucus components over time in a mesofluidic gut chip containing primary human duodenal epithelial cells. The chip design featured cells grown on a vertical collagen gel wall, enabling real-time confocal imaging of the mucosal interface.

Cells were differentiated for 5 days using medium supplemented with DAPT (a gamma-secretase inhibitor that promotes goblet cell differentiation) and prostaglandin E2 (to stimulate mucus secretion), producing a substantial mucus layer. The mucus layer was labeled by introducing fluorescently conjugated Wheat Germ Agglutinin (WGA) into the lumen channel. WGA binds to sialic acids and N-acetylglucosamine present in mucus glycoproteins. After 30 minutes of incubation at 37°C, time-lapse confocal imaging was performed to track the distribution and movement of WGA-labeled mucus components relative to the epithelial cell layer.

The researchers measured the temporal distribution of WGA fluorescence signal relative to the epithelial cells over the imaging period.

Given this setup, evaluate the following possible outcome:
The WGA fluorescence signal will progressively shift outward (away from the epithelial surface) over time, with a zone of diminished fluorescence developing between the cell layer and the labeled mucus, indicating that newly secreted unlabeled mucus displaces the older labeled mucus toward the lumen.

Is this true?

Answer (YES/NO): NO